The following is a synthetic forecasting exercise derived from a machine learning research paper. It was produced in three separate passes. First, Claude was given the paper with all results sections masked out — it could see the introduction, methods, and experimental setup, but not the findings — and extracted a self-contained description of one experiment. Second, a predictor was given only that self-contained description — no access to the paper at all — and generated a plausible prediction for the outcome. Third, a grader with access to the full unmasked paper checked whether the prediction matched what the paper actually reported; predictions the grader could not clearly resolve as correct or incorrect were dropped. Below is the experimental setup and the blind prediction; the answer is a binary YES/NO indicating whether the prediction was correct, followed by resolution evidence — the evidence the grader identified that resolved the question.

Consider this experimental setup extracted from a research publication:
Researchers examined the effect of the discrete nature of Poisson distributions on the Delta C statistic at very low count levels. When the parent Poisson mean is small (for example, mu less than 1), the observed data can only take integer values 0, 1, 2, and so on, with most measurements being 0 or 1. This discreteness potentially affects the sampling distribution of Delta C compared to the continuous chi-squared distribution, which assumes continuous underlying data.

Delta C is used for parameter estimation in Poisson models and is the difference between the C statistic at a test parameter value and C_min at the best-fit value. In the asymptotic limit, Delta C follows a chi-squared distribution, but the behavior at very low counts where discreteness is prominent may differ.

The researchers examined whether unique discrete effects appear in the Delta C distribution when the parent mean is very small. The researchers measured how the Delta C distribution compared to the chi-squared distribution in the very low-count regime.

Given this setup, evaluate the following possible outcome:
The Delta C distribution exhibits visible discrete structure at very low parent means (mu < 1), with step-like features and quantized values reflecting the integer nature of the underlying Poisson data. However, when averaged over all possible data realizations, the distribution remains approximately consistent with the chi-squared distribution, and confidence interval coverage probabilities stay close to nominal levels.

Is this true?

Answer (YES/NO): NO